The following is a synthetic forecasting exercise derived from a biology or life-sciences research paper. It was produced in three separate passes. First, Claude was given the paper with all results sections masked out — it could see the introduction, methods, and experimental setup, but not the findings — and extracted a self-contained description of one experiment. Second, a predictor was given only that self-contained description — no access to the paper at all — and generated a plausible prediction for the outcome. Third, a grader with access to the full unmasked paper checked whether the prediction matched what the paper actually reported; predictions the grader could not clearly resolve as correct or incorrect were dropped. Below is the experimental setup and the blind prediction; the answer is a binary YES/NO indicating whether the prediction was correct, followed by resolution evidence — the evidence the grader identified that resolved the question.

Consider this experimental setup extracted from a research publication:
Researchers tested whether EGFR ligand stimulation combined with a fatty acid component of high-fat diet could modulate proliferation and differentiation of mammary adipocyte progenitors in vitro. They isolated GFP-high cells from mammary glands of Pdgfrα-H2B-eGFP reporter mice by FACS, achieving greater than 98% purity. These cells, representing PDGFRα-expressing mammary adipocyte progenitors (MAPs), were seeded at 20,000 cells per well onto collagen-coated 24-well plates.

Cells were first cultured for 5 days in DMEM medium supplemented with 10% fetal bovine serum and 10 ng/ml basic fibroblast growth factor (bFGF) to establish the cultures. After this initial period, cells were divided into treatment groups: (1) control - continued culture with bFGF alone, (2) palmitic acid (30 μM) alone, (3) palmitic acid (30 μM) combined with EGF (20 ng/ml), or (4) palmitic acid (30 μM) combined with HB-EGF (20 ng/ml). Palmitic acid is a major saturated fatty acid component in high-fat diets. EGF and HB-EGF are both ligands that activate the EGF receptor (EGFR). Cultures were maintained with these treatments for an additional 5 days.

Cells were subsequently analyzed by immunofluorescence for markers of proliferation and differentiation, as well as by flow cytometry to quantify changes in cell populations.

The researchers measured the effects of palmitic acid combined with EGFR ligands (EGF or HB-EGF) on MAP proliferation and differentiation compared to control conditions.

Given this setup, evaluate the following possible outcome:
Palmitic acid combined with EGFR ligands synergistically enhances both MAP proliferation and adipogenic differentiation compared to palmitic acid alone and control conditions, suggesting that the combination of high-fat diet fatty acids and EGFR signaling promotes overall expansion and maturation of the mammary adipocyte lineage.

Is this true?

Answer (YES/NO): NO